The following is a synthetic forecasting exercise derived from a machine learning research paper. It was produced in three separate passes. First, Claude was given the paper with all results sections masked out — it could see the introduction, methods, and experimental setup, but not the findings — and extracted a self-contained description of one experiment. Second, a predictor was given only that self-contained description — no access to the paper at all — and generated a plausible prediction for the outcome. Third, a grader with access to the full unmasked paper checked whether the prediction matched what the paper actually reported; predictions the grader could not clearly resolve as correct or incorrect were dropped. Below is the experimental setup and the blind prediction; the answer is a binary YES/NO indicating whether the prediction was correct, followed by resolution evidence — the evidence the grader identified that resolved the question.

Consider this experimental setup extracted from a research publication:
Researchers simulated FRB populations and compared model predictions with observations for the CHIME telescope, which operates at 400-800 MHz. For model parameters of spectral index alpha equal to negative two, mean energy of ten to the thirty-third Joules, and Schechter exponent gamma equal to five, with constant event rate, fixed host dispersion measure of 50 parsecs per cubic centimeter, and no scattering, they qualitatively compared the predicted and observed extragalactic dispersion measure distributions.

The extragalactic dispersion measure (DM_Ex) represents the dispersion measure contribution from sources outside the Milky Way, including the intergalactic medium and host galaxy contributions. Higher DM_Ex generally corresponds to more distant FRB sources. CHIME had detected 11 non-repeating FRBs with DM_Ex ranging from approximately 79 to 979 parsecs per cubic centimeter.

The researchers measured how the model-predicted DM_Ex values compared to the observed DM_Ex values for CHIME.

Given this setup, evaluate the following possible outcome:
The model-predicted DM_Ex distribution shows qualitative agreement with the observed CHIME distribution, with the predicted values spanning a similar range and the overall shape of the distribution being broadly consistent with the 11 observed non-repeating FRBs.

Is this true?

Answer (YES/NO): NO